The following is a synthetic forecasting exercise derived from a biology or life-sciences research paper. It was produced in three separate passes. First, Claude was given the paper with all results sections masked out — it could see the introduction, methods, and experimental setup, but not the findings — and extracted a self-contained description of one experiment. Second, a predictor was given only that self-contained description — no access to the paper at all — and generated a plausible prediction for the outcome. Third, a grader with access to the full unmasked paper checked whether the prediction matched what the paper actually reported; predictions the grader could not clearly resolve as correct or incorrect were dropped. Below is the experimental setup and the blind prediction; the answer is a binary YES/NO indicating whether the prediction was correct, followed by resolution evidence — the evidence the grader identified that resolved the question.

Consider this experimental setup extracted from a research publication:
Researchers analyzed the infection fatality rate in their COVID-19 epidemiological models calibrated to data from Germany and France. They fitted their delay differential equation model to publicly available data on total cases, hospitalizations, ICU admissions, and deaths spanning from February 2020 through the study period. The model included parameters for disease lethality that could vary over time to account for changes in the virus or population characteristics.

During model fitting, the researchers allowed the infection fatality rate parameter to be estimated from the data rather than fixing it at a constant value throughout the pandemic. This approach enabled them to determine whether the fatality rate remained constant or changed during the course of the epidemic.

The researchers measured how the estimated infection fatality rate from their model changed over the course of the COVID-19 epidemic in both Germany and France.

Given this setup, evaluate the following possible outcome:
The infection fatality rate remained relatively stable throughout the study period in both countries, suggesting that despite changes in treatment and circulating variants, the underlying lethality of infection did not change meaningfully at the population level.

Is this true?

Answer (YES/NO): NO